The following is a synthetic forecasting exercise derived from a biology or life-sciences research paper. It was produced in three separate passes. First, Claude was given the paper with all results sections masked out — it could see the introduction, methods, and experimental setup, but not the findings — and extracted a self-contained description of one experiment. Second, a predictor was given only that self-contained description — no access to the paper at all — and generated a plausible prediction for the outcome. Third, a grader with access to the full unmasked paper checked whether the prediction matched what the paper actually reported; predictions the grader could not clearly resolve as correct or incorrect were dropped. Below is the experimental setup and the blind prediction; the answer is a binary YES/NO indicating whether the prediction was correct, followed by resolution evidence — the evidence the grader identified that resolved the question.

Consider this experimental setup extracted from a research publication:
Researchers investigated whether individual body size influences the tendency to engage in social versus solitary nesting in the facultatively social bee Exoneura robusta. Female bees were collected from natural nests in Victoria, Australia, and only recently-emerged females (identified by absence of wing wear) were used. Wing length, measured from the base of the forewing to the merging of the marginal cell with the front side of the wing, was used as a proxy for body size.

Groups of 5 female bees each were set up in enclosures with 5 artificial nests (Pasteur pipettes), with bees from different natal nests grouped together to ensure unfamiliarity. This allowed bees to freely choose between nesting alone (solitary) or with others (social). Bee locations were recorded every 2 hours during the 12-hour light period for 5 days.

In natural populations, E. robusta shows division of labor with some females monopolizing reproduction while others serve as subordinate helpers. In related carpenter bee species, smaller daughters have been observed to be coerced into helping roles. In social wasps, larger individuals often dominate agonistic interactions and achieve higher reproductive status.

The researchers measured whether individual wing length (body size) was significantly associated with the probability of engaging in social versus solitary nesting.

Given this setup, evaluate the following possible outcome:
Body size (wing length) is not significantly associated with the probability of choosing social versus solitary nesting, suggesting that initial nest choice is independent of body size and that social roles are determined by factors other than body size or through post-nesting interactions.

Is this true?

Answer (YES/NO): YES